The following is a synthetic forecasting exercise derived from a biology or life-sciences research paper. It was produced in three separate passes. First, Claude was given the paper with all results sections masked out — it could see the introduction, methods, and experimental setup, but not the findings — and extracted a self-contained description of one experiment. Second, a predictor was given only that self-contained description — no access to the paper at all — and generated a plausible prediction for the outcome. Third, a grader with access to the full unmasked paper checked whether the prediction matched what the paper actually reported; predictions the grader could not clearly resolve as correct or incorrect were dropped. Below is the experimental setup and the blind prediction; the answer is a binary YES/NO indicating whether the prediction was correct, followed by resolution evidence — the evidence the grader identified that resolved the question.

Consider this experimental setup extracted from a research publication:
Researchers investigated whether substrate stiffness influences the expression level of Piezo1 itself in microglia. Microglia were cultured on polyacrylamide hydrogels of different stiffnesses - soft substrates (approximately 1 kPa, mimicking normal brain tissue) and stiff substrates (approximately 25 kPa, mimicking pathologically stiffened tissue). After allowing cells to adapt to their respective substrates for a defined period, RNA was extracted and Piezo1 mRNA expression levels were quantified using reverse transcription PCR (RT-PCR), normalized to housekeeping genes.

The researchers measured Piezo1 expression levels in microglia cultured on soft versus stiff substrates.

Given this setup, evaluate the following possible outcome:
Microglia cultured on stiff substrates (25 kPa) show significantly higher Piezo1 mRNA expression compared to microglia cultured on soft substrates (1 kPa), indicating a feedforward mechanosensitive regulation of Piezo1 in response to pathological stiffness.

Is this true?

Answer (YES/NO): YES